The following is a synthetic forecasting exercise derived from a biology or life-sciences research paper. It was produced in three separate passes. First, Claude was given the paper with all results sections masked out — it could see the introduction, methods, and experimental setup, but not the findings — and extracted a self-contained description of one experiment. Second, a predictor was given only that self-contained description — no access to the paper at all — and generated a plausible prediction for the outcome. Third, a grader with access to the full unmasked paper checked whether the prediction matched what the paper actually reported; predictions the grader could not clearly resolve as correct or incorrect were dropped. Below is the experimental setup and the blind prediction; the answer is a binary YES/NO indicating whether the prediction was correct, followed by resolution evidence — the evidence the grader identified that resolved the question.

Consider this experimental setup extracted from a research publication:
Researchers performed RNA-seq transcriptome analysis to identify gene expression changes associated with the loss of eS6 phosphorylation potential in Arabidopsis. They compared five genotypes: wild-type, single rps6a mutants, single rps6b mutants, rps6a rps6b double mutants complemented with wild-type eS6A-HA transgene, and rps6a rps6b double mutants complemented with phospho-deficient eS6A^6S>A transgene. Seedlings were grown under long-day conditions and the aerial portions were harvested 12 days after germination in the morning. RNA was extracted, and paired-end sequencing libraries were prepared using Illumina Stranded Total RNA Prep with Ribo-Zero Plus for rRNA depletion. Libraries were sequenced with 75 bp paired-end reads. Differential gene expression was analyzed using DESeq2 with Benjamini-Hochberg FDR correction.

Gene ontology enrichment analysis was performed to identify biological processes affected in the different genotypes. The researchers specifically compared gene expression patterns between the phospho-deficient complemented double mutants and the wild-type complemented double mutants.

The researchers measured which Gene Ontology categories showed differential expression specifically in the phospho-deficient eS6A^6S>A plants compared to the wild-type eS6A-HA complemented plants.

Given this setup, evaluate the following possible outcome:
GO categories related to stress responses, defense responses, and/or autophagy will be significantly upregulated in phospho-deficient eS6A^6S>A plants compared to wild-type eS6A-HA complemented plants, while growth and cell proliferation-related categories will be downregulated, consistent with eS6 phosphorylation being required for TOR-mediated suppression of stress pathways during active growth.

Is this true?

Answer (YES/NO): NO